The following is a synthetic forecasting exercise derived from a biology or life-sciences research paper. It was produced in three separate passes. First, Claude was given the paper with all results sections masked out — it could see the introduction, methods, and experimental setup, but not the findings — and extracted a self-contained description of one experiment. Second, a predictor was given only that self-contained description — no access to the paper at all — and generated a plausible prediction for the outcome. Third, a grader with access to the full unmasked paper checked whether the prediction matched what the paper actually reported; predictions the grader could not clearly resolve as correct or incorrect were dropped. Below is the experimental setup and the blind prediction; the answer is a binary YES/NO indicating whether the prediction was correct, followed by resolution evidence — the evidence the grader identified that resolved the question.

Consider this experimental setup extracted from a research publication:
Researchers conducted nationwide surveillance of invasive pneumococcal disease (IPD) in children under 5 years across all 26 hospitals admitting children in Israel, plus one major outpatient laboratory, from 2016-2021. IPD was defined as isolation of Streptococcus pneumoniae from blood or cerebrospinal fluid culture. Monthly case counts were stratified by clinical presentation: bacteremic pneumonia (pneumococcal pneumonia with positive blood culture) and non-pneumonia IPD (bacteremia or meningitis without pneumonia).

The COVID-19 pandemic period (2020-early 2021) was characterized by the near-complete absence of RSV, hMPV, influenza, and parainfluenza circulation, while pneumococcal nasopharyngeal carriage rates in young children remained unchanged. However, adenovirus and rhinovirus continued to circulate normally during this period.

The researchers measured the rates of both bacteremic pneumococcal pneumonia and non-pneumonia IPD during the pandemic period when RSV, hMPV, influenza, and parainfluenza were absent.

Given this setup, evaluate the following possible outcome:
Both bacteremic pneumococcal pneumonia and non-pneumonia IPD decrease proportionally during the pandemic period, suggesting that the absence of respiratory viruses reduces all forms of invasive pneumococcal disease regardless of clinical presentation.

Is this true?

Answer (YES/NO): NO